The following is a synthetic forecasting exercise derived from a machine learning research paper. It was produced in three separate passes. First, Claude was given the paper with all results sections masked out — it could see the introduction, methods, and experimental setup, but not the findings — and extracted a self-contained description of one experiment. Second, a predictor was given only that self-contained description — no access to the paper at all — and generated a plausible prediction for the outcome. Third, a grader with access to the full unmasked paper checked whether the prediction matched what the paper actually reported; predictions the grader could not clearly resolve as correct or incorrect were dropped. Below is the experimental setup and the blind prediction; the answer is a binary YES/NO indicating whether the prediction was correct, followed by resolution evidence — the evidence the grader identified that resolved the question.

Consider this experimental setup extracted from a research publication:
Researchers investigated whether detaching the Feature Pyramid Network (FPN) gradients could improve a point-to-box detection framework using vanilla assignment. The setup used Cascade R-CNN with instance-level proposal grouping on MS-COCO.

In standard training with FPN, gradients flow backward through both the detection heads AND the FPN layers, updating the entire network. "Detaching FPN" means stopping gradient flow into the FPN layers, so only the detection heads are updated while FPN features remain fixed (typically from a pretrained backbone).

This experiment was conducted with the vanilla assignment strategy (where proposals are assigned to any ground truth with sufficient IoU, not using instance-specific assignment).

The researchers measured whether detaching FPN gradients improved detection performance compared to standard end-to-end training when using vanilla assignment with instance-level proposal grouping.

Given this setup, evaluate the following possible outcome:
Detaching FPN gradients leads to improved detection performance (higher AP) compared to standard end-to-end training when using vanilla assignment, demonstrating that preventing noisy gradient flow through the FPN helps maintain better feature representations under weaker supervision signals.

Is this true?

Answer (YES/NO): NO